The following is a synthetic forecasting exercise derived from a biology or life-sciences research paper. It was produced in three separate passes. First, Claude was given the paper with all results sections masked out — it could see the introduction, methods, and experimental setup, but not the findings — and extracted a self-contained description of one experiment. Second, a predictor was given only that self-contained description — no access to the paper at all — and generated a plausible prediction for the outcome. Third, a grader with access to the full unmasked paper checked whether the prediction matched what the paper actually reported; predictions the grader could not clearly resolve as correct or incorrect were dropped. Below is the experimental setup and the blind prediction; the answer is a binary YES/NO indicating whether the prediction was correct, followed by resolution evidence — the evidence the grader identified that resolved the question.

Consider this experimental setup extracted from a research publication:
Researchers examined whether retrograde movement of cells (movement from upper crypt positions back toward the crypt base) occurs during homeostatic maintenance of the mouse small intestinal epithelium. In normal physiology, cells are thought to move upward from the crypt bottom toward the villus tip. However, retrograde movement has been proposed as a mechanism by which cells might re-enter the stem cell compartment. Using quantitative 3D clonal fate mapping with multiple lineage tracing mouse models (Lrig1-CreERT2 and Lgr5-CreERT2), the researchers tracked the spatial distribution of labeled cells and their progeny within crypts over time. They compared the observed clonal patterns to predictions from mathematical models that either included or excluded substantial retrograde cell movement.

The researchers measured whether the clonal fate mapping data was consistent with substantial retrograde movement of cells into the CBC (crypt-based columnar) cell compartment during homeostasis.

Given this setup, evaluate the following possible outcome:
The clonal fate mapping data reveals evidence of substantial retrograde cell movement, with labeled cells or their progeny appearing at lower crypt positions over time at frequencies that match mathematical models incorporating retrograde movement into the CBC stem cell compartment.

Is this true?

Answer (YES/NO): NO